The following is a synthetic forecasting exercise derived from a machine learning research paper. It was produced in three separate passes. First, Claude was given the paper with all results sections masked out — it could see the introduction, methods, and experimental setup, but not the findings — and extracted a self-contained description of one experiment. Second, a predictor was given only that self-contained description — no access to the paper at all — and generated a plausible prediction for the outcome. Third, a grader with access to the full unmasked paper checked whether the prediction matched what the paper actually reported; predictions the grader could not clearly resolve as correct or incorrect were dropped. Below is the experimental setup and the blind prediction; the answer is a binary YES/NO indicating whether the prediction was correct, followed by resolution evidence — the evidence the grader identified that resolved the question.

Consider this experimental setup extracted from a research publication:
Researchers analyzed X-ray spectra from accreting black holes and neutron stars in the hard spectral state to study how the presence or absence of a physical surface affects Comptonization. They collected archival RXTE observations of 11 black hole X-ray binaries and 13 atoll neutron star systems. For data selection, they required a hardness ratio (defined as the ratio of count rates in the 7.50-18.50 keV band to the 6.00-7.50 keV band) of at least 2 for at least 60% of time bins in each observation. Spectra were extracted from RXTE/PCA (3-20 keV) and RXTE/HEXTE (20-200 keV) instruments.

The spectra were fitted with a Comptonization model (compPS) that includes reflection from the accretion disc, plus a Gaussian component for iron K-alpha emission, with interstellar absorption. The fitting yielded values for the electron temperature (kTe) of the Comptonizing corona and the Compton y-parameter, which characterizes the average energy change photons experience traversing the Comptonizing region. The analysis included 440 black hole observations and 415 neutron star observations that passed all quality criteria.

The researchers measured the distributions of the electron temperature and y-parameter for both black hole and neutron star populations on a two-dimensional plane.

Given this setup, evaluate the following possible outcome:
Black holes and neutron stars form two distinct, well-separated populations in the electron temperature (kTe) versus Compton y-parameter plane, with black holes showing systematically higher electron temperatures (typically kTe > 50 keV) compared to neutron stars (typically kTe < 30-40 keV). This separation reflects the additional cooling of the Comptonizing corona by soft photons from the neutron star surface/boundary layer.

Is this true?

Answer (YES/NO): NO